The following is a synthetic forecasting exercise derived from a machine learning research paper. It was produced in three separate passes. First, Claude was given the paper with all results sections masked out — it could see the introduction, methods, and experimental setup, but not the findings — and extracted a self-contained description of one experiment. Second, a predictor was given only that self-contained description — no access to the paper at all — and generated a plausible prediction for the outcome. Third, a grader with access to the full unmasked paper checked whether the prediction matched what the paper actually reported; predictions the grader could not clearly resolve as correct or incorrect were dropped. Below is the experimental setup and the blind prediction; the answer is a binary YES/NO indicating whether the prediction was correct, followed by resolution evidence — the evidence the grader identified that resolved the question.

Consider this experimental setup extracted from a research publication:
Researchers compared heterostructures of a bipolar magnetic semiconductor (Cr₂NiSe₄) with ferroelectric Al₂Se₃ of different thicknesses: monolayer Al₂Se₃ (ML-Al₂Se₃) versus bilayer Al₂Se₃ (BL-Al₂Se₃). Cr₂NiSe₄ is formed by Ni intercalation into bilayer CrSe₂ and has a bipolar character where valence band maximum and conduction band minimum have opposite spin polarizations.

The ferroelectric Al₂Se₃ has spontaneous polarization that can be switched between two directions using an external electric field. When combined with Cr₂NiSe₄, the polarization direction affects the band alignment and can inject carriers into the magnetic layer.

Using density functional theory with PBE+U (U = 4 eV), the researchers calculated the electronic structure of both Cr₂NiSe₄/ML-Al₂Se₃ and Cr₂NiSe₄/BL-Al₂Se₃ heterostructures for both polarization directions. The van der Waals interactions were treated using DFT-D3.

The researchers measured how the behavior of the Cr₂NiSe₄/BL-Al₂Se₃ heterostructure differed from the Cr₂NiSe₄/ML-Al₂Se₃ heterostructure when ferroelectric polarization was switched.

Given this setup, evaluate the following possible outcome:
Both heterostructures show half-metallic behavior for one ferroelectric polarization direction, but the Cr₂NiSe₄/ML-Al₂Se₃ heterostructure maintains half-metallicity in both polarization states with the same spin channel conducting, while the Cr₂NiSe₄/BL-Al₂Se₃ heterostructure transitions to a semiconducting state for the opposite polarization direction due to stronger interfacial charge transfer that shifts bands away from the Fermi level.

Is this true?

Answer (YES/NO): NO